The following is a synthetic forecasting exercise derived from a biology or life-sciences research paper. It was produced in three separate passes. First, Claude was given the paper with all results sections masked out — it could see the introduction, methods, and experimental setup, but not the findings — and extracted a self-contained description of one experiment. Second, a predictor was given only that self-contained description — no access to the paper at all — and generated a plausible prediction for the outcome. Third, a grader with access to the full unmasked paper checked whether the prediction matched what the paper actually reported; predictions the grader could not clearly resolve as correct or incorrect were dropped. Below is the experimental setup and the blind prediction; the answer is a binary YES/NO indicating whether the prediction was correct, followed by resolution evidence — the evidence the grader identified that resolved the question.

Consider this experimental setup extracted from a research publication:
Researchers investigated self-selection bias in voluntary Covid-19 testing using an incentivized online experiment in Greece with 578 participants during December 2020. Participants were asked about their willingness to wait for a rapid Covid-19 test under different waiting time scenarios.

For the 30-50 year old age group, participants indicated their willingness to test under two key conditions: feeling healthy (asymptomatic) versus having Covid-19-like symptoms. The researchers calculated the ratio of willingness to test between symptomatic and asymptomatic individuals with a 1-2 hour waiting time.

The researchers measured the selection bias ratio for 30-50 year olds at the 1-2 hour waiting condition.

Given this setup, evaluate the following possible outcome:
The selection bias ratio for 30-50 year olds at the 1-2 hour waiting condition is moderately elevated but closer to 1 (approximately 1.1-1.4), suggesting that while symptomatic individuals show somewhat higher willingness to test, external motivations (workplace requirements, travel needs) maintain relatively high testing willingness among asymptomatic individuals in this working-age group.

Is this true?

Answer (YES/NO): NO